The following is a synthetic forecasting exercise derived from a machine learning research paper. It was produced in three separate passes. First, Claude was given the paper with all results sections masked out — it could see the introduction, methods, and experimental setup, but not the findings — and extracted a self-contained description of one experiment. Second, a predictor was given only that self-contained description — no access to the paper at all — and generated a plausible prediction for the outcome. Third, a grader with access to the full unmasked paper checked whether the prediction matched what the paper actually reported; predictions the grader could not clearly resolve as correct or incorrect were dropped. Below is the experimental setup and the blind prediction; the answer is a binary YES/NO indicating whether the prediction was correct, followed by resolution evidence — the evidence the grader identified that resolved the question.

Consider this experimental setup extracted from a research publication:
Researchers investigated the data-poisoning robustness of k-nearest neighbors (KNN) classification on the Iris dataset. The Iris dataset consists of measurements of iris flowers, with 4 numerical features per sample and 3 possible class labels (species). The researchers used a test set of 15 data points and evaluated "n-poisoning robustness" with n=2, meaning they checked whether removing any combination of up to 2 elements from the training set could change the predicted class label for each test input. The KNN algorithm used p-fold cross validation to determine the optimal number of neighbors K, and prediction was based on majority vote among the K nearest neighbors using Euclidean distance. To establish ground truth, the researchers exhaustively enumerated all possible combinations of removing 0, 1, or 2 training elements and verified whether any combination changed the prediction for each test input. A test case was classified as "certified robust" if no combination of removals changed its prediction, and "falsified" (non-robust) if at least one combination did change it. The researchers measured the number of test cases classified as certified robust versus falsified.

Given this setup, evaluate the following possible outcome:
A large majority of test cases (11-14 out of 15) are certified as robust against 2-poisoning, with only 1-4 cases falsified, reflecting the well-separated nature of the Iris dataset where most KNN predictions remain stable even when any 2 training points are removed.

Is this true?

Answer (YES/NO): YES